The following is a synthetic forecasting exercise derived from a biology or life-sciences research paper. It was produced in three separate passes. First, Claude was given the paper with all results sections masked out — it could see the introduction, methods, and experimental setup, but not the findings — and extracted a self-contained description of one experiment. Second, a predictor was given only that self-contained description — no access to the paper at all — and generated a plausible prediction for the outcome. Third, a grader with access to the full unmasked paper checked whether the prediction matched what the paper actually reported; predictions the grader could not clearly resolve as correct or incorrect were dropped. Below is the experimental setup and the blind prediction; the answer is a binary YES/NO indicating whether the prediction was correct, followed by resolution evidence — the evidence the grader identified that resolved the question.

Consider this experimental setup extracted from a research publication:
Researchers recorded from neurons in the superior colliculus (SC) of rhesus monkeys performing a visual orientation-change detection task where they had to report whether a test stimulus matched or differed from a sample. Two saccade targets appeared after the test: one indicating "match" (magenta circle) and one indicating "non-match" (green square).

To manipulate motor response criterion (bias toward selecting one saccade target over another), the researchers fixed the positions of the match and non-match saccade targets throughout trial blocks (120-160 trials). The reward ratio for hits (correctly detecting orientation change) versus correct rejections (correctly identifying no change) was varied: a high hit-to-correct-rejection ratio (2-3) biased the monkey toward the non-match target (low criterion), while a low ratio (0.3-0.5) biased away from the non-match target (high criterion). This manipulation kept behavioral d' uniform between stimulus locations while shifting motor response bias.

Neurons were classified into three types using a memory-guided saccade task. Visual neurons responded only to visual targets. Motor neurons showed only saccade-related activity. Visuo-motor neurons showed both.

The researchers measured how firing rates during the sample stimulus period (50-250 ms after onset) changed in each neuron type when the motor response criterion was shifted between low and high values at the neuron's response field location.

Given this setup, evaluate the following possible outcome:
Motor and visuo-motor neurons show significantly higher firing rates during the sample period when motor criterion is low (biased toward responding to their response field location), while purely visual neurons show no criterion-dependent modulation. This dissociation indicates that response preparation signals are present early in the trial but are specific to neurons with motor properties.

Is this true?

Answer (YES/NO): NO